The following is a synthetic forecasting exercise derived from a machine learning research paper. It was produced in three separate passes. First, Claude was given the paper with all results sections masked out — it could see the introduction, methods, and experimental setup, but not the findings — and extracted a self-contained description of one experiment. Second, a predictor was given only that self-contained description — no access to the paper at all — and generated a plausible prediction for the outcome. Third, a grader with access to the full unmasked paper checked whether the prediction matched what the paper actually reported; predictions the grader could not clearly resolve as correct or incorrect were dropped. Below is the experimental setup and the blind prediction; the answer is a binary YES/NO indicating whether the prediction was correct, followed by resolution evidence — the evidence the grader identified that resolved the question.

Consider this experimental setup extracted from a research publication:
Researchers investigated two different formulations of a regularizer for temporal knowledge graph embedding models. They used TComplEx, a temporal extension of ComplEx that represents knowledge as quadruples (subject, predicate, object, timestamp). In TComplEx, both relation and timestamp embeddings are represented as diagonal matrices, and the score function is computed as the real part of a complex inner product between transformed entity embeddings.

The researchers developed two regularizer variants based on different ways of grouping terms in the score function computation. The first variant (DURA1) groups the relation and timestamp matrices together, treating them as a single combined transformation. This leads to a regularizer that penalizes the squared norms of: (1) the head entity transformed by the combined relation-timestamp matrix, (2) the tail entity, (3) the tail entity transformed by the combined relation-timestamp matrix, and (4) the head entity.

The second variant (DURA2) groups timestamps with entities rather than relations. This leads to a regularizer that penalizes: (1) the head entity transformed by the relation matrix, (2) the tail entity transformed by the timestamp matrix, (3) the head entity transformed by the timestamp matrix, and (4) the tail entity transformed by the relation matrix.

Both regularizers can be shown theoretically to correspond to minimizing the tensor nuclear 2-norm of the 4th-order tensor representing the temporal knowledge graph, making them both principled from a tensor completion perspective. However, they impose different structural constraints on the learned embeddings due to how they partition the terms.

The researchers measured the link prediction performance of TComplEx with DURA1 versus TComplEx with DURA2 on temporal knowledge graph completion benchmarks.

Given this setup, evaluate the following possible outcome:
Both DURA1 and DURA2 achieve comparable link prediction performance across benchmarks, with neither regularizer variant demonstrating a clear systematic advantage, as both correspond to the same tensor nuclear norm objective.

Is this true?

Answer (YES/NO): NO